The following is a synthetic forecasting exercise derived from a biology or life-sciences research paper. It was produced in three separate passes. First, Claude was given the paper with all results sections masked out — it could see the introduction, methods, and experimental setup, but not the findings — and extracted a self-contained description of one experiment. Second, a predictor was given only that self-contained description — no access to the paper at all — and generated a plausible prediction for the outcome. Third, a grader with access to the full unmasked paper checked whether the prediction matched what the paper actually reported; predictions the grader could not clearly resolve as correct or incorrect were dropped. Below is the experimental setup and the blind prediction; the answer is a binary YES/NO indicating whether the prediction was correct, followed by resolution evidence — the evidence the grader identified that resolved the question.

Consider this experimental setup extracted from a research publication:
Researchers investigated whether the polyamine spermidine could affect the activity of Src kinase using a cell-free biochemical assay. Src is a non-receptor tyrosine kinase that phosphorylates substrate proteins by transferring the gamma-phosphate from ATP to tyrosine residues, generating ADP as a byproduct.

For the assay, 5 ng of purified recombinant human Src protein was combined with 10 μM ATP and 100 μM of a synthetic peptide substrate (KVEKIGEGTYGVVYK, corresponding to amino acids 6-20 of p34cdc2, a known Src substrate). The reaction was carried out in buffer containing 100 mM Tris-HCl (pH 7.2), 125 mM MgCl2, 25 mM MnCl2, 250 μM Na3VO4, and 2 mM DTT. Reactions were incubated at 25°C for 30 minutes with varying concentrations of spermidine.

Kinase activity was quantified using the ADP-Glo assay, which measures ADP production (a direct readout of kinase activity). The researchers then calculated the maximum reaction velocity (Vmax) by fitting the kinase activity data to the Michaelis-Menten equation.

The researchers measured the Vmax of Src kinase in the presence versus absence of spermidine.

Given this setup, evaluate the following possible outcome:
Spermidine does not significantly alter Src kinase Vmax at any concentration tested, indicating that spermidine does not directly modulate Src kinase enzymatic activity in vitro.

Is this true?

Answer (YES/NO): NO